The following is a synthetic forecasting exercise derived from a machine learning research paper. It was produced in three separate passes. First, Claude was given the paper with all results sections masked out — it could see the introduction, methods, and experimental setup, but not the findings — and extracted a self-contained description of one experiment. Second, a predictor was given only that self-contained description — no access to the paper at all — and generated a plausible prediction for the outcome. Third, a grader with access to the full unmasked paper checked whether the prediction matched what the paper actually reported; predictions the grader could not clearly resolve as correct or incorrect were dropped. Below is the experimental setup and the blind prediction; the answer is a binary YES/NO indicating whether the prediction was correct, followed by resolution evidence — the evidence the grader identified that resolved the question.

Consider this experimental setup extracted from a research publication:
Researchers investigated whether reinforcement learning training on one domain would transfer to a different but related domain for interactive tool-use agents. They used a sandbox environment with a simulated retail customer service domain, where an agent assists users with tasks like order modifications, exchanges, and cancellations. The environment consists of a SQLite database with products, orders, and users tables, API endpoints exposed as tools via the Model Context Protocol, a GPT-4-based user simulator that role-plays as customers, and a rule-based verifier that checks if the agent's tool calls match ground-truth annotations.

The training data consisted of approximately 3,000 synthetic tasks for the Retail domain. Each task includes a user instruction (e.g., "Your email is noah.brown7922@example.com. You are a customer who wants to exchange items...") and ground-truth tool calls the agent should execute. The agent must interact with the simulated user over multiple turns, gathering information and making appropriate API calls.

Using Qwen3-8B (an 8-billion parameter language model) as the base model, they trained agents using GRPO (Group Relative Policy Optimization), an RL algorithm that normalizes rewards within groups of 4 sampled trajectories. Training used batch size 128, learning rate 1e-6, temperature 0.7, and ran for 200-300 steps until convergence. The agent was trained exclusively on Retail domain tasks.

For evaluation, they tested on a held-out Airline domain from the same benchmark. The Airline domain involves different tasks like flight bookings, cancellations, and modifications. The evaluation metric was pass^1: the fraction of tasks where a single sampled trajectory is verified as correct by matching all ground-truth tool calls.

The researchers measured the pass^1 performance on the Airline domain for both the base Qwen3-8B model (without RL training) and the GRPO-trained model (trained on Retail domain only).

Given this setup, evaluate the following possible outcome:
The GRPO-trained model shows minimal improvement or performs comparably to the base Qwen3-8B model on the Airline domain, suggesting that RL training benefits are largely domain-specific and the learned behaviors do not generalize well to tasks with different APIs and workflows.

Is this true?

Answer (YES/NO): YES